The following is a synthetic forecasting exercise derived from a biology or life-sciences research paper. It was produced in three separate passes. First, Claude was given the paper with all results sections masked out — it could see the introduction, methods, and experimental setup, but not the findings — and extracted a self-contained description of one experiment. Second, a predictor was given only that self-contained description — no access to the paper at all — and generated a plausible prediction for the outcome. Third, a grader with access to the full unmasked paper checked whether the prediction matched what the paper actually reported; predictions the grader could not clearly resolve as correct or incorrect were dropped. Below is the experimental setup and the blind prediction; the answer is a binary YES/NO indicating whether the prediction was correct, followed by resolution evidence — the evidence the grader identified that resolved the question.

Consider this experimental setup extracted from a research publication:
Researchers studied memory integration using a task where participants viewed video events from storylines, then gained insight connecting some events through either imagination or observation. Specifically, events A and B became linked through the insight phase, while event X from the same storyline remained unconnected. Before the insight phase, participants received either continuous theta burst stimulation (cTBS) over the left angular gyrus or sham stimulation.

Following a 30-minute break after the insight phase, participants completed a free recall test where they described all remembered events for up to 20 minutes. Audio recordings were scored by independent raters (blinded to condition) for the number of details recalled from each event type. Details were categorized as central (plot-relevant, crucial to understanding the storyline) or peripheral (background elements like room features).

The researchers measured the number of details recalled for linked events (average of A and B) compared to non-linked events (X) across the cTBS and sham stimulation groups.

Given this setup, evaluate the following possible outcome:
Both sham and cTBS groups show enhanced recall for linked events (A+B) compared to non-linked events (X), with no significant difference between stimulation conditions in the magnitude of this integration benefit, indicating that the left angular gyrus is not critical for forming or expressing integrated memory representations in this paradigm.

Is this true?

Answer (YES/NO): NO